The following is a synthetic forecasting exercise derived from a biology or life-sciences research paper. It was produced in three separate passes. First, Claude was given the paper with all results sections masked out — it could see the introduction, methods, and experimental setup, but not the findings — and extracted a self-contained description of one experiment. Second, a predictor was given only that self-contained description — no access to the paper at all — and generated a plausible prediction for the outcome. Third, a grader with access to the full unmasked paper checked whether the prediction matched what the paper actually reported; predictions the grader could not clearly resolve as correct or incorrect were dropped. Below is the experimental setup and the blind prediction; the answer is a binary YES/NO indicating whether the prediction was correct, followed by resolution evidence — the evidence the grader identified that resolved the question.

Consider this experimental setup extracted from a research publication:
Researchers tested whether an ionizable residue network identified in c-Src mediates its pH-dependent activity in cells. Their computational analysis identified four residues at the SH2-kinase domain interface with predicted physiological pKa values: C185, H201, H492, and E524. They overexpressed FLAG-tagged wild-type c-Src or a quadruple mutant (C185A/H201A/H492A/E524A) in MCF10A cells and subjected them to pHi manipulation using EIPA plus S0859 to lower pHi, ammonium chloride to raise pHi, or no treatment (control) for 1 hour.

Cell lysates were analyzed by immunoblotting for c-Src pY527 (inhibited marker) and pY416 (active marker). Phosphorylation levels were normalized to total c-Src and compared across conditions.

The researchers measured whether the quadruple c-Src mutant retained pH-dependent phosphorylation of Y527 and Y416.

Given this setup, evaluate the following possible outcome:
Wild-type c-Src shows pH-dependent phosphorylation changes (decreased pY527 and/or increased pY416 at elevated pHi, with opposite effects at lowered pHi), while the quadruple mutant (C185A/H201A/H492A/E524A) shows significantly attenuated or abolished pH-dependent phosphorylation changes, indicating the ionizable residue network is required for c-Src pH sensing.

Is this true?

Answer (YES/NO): NO